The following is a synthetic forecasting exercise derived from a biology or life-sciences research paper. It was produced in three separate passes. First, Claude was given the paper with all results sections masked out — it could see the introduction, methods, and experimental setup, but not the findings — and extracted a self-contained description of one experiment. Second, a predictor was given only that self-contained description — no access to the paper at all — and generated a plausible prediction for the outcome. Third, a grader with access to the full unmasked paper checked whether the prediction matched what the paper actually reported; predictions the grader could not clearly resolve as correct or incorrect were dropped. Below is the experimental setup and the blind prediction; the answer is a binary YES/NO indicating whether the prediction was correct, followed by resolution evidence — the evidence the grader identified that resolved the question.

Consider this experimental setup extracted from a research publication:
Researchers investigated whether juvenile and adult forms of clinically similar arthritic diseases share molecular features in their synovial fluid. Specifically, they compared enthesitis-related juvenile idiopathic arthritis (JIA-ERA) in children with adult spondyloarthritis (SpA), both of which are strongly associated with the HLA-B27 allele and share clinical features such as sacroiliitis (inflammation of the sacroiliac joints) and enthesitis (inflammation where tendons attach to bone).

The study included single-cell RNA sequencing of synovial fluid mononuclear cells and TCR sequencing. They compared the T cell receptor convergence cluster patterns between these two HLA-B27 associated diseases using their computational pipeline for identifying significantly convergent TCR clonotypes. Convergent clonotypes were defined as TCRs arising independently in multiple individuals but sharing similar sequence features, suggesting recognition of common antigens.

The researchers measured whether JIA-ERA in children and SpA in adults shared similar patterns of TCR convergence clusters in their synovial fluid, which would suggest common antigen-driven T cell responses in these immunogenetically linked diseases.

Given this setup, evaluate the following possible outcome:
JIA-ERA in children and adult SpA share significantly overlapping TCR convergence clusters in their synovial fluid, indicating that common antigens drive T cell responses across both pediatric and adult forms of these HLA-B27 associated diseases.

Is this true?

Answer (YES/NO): YES